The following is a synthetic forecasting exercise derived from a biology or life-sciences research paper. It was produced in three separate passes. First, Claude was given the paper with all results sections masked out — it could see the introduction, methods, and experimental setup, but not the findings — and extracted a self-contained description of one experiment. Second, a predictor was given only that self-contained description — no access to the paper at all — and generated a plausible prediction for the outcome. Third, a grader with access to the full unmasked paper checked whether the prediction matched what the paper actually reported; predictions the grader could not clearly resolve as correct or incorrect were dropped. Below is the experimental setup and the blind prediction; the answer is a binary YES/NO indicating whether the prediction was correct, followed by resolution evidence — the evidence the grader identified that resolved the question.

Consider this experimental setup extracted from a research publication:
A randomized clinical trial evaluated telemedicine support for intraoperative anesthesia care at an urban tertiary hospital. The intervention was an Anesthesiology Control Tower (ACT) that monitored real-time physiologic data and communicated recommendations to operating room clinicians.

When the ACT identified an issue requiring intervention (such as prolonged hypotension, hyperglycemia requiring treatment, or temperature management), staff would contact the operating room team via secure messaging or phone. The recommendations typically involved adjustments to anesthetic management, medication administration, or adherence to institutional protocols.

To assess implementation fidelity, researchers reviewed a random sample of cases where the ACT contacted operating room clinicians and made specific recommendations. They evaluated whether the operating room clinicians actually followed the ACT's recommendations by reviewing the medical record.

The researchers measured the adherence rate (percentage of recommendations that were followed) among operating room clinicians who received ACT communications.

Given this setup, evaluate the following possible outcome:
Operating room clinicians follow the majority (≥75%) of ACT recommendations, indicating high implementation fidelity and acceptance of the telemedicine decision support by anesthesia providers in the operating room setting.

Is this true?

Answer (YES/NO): NO